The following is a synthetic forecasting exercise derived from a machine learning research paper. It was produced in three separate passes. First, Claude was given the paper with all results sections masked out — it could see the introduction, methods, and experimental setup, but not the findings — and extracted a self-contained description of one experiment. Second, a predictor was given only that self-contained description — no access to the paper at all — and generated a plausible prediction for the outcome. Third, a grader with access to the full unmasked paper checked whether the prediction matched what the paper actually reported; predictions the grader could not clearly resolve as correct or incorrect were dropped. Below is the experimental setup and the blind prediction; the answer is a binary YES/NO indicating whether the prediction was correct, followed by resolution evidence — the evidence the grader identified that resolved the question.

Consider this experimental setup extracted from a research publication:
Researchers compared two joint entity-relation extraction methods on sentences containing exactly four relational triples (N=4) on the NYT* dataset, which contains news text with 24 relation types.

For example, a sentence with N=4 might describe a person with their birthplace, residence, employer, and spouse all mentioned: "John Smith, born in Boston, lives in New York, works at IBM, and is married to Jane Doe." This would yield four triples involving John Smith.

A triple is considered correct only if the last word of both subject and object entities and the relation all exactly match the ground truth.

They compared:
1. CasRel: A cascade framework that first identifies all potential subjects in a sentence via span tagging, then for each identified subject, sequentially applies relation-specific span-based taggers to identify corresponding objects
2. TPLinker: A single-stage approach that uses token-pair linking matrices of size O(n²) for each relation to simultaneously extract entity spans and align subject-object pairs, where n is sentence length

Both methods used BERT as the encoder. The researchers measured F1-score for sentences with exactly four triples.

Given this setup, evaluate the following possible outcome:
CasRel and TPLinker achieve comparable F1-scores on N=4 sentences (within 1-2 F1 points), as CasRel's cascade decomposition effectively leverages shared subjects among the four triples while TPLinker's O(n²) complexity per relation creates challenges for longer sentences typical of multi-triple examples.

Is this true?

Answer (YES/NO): YES